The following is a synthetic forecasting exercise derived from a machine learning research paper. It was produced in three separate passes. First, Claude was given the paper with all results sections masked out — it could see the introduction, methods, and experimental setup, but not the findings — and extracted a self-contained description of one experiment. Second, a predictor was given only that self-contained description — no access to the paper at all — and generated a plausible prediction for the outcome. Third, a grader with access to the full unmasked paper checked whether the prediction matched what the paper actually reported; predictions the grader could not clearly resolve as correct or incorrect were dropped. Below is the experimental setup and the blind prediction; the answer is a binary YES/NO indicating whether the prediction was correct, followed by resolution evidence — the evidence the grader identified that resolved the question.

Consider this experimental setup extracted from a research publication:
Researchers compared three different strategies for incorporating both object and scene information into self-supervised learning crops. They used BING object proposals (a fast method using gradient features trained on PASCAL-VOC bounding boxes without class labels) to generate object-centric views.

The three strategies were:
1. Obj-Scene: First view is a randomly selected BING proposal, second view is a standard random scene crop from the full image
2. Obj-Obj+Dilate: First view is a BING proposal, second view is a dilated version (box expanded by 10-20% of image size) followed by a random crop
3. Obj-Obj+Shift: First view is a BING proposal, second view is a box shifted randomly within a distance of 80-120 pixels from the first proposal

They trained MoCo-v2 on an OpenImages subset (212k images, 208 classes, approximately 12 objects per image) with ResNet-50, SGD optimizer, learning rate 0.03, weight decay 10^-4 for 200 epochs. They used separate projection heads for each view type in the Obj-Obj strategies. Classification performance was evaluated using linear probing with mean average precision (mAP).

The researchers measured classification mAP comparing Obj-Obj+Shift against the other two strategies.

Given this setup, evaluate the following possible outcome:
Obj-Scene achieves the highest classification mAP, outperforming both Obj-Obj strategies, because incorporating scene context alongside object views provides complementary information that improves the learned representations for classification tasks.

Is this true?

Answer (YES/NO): NO